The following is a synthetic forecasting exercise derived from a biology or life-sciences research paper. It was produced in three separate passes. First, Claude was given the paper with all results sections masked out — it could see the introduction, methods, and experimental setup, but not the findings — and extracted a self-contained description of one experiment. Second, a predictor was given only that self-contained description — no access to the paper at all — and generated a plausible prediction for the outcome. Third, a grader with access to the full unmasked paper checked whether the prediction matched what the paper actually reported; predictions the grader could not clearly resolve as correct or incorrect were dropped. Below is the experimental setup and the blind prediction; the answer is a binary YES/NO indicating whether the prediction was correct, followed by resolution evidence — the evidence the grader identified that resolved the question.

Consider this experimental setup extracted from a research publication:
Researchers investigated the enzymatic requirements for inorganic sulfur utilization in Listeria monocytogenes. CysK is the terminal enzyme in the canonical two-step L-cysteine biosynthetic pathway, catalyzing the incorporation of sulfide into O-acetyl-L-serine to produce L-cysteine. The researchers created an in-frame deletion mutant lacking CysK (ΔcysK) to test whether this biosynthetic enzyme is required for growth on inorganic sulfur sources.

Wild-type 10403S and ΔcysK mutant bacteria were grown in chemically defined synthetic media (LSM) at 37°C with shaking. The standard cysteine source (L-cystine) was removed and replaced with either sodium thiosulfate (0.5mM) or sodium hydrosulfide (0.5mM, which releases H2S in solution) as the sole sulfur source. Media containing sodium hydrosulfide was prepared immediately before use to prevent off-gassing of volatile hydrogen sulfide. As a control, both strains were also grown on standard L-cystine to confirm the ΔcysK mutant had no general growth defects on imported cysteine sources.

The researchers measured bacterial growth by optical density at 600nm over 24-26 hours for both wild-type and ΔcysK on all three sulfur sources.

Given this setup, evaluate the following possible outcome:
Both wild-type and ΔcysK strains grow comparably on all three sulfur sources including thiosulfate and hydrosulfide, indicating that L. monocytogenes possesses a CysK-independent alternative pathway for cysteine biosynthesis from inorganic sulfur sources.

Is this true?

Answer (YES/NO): NO